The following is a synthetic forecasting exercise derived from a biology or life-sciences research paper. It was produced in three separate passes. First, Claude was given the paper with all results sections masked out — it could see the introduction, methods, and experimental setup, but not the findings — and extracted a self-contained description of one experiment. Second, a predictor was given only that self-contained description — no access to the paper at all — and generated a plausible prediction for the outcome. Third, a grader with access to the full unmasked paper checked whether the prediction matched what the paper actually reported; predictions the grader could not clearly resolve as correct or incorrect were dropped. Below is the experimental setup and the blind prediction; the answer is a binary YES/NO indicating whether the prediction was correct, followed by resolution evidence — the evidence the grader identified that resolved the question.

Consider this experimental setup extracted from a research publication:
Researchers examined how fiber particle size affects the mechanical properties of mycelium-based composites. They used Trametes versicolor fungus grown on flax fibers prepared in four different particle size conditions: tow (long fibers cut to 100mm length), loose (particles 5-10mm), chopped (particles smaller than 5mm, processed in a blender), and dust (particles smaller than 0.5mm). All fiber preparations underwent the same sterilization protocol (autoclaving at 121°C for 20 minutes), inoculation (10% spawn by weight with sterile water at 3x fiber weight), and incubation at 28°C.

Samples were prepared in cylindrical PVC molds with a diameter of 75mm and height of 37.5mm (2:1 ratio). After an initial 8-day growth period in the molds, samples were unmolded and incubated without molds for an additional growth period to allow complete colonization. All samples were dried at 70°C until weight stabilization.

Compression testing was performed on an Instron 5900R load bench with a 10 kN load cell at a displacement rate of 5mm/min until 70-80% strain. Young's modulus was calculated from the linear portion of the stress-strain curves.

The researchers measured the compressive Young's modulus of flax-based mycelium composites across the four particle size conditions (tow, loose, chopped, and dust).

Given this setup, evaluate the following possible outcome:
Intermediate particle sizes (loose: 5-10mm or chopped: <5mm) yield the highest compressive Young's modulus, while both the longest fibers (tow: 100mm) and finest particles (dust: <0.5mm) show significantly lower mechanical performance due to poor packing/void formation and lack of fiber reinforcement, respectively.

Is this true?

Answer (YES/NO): NO